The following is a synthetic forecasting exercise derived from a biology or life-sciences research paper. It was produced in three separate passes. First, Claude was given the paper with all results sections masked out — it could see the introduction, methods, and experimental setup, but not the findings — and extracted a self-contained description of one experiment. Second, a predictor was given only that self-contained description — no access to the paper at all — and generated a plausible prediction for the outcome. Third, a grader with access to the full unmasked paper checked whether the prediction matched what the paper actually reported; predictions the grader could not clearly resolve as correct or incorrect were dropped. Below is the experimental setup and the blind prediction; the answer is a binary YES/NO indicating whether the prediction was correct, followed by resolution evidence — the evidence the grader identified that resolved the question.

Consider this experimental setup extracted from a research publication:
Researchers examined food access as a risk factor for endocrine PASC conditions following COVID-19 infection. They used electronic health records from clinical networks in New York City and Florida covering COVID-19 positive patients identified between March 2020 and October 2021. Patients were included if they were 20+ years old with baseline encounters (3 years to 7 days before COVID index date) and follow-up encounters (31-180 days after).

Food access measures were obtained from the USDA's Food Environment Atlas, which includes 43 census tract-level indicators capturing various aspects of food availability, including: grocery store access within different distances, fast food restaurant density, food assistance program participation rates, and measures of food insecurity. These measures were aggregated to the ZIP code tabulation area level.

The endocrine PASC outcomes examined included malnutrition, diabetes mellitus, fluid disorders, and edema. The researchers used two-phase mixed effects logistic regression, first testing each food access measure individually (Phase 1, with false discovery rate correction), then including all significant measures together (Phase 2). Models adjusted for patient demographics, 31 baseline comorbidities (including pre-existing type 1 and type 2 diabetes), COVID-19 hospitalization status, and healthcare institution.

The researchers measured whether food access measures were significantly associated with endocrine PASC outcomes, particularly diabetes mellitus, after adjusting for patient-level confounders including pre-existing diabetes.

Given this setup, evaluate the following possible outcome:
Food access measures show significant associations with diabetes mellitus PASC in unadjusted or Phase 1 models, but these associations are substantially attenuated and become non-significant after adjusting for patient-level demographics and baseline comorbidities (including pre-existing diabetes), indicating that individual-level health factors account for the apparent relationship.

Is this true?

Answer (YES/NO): NO